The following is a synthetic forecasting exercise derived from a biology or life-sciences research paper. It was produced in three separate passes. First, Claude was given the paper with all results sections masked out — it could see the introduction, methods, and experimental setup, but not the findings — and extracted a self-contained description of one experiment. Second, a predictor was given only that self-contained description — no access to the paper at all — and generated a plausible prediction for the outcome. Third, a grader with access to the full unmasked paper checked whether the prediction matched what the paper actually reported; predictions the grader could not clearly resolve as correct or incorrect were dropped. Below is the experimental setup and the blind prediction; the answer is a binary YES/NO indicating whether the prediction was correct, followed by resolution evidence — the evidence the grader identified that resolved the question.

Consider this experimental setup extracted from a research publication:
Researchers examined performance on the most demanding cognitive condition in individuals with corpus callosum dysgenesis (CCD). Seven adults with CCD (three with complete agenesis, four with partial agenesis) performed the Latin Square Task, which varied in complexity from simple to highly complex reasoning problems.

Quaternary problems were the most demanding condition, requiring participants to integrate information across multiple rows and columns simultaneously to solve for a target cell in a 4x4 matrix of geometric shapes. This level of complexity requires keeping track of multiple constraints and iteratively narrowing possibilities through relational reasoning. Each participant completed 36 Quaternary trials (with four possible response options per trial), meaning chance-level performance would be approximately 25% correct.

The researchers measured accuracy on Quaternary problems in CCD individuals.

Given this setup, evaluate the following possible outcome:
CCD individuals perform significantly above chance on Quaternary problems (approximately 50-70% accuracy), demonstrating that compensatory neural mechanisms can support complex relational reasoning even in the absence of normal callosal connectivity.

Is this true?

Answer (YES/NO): NO